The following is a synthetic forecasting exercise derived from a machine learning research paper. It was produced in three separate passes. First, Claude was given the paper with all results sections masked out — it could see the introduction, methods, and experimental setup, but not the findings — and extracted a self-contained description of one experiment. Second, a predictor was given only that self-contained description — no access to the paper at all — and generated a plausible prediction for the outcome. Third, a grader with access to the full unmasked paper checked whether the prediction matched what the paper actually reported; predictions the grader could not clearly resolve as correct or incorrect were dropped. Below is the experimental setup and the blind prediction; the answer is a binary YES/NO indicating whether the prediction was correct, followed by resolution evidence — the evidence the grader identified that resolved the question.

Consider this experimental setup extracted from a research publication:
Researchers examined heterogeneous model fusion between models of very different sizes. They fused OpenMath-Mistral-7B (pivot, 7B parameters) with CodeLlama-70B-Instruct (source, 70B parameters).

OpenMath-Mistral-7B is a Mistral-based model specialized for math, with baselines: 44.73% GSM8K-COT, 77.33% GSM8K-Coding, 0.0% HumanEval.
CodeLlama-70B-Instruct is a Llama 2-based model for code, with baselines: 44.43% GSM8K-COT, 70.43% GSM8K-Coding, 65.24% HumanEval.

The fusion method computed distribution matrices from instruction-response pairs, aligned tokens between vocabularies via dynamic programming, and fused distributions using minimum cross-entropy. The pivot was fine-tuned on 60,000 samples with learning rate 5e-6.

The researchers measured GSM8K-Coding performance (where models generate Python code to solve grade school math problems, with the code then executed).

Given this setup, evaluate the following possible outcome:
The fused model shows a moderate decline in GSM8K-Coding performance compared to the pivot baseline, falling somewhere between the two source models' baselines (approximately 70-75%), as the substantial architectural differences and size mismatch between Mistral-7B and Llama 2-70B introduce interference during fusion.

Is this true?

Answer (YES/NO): NO